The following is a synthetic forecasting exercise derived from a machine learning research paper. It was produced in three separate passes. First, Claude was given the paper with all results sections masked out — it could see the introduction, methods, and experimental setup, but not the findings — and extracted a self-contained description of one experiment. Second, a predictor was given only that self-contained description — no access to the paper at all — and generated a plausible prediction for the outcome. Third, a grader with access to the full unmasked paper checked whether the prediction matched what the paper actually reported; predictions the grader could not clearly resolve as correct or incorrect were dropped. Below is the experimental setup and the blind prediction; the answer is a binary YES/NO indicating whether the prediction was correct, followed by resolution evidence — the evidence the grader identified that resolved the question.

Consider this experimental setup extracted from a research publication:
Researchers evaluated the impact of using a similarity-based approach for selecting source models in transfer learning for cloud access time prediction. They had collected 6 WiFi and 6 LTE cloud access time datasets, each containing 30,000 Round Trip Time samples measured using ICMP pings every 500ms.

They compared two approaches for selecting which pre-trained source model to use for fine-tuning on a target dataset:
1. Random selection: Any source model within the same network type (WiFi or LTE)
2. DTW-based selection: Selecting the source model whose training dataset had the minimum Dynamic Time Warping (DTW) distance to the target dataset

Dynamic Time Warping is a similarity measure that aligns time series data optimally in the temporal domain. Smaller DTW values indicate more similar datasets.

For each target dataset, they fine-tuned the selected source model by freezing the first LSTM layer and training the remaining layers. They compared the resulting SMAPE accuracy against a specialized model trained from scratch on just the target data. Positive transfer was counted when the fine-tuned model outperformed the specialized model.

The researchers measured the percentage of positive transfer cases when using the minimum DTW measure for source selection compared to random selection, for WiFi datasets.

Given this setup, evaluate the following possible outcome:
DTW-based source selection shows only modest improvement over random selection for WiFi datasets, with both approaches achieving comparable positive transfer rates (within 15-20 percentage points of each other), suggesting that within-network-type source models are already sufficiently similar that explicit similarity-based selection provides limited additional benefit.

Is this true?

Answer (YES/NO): NO